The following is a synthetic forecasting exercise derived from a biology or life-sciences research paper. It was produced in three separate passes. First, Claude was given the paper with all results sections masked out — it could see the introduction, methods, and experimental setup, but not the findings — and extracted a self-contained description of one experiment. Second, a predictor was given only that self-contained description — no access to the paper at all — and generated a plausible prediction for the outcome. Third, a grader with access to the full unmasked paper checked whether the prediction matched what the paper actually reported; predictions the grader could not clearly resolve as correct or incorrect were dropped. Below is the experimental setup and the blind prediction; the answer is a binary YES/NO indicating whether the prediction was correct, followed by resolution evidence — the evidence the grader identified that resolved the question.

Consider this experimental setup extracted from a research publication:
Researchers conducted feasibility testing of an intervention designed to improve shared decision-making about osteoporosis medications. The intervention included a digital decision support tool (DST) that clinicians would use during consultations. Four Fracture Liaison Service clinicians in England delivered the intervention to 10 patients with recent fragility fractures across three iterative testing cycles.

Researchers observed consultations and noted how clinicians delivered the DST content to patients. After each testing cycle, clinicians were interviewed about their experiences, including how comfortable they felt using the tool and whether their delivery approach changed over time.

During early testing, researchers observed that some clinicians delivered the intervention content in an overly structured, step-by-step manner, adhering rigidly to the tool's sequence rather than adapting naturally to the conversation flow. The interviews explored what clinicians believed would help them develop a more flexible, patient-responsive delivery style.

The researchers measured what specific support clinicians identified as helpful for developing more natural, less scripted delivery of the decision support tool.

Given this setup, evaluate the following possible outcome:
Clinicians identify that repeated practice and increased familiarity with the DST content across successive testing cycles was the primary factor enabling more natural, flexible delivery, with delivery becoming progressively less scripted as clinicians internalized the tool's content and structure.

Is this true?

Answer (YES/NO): NO